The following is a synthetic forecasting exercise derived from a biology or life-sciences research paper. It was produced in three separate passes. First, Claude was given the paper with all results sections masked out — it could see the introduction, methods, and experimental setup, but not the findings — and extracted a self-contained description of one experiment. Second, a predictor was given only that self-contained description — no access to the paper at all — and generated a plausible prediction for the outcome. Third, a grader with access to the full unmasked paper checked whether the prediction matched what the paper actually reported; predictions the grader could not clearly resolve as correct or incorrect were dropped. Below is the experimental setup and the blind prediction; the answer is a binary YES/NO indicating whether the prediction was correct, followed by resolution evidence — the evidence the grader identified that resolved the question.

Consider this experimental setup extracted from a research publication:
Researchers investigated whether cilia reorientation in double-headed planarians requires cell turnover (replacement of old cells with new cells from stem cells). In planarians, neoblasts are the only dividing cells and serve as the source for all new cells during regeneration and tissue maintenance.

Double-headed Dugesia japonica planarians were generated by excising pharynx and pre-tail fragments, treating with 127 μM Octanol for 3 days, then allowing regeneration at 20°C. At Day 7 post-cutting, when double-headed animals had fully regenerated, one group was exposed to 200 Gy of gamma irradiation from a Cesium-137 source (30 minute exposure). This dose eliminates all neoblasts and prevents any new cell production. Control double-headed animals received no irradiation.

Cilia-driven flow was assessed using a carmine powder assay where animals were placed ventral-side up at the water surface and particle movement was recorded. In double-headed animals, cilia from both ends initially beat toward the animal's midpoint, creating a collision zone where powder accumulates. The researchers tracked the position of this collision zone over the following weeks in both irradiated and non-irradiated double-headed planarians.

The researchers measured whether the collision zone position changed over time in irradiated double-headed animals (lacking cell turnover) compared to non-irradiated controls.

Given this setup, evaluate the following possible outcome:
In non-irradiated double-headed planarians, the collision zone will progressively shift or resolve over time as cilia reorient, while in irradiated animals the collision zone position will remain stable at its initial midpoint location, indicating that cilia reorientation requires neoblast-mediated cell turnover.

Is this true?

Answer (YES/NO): NO